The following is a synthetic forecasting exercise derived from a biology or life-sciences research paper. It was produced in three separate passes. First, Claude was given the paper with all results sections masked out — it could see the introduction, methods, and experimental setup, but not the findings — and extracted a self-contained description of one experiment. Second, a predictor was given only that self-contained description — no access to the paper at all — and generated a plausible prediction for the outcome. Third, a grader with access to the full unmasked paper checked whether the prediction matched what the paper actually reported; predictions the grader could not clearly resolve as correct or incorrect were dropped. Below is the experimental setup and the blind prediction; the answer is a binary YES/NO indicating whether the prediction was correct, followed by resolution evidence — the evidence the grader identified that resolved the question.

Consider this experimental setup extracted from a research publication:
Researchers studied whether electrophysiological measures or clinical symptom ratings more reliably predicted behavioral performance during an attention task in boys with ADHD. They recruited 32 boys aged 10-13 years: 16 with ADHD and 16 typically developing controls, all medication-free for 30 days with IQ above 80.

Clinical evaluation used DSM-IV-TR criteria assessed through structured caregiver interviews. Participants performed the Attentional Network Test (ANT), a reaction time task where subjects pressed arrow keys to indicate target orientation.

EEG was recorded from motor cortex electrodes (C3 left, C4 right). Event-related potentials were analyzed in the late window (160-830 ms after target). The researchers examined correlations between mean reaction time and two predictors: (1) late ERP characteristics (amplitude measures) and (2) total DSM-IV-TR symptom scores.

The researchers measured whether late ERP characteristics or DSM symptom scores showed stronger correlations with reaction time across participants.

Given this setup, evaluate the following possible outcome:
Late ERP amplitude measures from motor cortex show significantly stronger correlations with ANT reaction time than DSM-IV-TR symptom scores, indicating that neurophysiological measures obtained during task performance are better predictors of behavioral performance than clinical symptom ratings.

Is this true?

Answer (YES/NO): YES